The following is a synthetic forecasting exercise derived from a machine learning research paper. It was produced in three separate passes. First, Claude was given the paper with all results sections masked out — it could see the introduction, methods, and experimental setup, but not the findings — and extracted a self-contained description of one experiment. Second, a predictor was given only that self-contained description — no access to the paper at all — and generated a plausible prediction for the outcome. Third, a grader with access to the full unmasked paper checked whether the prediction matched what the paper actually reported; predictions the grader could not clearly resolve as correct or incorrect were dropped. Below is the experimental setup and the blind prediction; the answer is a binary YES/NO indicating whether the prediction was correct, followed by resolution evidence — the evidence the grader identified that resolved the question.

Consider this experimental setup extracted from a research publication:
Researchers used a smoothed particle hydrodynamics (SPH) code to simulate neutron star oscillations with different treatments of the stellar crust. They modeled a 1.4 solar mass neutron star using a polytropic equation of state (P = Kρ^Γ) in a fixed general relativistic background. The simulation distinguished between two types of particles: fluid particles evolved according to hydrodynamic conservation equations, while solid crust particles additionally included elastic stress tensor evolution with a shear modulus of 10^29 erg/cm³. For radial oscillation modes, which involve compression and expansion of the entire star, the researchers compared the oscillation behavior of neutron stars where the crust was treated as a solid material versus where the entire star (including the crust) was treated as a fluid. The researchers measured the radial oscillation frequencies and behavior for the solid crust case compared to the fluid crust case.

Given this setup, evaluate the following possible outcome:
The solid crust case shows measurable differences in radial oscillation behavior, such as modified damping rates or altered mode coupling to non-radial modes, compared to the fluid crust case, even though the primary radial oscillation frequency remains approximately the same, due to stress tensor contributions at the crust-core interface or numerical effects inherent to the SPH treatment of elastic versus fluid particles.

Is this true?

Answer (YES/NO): NO